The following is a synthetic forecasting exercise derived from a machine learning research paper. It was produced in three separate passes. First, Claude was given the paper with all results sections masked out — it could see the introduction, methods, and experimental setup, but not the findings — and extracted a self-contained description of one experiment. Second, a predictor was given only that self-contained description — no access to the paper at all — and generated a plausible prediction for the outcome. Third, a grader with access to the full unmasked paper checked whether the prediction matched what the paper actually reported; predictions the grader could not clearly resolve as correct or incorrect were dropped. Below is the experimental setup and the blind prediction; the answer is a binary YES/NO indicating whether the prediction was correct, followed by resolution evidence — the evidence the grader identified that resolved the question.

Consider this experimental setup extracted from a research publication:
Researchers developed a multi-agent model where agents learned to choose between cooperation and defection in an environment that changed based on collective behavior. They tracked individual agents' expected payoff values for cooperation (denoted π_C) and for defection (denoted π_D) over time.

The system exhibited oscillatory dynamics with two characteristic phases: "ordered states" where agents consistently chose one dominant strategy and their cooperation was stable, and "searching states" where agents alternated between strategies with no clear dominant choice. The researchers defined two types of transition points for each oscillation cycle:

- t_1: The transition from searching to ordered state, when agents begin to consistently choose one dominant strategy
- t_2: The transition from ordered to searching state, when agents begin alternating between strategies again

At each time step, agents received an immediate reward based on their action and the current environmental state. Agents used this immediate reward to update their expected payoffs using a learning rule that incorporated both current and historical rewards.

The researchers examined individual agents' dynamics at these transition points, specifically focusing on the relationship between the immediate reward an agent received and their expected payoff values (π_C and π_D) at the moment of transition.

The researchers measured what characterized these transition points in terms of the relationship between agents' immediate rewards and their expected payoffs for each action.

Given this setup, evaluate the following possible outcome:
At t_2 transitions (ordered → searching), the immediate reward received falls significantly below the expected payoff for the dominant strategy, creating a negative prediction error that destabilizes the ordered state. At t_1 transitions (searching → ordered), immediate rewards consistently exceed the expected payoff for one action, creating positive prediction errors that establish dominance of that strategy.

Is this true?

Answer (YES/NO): NO